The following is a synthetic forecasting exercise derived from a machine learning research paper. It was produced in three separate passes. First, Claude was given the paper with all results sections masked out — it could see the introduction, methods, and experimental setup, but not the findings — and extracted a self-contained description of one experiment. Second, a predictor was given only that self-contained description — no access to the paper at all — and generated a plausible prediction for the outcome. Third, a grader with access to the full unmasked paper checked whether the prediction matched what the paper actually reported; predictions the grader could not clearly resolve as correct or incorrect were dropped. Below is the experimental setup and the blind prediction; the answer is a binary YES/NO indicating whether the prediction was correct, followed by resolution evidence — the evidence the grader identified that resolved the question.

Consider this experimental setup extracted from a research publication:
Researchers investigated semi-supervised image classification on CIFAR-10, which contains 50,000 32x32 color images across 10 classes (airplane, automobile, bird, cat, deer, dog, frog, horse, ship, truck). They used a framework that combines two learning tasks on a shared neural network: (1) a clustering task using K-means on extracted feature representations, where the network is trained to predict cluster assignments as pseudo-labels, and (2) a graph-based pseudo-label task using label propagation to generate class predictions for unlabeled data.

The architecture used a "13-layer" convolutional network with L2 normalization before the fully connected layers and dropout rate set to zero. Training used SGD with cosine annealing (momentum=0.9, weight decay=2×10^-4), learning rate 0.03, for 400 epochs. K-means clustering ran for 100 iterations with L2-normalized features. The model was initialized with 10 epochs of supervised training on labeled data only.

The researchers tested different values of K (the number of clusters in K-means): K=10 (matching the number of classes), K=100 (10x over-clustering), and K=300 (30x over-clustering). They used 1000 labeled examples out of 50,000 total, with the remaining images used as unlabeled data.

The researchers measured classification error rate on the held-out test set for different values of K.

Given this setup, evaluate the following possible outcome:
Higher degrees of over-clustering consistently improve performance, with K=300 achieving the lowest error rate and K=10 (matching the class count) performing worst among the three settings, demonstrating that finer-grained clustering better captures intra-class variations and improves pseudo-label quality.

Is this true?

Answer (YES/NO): NO